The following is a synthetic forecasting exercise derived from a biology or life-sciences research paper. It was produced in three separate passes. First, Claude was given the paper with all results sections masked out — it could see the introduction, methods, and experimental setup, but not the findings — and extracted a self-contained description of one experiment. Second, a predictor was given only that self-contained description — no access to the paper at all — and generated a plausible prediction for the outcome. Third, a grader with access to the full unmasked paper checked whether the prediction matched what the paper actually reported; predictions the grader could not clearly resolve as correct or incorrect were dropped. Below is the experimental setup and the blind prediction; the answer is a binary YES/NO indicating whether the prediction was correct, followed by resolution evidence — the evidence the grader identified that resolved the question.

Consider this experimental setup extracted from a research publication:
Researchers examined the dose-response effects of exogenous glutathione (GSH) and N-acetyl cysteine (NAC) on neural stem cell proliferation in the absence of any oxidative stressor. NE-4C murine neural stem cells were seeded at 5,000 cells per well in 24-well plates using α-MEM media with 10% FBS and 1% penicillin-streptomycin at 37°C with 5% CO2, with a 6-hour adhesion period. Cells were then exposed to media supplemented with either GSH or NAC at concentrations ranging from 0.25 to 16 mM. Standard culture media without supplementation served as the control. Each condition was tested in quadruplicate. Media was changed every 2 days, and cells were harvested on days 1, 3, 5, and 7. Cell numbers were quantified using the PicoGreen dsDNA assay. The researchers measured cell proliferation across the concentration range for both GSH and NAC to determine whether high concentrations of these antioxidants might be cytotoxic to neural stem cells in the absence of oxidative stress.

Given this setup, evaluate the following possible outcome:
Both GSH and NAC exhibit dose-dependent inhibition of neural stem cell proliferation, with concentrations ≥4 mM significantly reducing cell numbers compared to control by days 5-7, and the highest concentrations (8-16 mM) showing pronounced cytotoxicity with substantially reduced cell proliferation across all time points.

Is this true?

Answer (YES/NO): NO